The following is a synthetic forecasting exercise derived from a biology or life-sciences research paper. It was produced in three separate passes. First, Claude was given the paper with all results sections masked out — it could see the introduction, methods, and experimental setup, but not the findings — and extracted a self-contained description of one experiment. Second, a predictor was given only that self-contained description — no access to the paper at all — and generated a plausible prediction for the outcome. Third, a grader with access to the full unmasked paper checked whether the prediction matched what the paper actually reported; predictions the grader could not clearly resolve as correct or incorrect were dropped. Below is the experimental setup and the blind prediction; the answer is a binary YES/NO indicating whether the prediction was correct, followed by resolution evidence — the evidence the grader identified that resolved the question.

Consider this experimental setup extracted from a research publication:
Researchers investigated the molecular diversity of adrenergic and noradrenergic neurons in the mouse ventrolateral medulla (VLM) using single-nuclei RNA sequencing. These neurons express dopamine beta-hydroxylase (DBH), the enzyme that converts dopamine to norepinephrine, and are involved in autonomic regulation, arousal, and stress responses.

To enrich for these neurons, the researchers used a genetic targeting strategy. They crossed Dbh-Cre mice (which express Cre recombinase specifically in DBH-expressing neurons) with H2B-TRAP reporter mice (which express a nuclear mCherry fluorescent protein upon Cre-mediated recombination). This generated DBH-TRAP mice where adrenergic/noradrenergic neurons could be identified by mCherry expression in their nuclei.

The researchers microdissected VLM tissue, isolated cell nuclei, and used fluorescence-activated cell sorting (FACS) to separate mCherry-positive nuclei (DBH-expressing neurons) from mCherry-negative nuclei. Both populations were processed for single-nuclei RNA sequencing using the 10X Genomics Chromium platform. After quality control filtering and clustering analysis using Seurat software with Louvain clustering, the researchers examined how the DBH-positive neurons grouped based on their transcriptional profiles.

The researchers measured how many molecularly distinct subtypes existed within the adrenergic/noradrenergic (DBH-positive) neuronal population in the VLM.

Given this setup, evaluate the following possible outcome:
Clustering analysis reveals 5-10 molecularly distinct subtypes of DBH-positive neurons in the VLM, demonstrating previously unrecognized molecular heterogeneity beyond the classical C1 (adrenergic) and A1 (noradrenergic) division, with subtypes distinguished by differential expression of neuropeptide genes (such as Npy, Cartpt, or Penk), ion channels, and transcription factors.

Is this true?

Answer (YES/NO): YES